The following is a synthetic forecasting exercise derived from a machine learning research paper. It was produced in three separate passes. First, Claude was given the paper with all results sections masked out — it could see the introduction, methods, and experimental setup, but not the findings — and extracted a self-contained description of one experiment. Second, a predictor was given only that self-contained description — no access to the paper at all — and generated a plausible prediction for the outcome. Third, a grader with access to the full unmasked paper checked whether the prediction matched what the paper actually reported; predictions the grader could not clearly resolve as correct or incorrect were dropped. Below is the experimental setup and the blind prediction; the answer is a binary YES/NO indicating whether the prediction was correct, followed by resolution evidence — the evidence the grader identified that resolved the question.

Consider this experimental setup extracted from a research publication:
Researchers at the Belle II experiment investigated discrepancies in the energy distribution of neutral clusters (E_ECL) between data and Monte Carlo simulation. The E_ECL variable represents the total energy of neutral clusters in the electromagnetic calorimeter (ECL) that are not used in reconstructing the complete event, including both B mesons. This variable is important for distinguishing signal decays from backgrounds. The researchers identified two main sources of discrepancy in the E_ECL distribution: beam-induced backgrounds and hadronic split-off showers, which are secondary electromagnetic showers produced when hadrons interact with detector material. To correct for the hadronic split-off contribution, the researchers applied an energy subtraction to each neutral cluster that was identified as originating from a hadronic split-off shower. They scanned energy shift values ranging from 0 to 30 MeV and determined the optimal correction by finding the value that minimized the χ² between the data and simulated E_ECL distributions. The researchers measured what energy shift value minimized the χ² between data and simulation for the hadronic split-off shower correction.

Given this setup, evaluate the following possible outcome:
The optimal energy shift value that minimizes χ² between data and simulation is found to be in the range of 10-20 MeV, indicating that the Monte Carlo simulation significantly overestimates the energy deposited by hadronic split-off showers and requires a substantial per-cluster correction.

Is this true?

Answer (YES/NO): YES